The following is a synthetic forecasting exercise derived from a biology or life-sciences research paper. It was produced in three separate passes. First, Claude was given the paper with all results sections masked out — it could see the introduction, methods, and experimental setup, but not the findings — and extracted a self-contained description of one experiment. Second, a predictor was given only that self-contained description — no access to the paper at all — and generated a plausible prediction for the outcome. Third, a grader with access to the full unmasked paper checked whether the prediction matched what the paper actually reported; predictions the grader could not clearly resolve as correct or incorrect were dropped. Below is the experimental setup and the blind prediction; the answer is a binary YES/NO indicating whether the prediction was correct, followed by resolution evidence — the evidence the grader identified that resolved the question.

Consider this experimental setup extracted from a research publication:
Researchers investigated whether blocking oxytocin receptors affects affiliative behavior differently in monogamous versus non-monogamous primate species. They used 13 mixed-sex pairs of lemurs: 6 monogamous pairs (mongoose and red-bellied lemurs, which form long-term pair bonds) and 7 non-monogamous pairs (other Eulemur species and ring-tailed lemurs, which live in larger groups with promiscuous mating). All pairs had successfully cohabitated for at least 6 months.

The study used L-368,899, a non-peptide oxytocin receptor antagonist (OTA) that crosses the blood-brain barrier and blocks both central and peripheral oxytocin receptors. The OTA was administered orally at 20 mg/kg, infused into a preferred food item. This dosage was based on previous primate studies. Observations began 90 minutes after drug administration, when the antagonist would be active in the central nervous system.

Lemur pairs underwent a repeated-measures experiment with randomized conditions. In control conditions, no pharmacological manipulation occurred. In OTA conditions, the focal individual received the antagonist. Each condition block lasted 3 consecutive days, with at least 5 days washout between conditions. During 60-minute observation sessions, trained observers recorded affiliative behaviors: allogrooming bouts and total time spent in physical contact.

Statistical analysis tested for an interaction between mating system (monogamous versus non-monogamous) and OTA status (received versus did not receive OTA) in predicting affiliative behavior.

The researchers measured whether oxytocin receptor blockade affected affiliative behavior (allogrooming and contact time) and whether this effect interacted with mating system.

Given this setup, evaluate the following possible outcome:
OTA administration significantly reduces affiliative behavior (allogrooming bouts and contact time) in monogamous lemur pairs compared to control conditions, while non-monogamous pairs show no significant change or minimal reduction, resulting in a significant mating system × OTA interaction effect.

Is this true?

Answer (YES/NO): NO